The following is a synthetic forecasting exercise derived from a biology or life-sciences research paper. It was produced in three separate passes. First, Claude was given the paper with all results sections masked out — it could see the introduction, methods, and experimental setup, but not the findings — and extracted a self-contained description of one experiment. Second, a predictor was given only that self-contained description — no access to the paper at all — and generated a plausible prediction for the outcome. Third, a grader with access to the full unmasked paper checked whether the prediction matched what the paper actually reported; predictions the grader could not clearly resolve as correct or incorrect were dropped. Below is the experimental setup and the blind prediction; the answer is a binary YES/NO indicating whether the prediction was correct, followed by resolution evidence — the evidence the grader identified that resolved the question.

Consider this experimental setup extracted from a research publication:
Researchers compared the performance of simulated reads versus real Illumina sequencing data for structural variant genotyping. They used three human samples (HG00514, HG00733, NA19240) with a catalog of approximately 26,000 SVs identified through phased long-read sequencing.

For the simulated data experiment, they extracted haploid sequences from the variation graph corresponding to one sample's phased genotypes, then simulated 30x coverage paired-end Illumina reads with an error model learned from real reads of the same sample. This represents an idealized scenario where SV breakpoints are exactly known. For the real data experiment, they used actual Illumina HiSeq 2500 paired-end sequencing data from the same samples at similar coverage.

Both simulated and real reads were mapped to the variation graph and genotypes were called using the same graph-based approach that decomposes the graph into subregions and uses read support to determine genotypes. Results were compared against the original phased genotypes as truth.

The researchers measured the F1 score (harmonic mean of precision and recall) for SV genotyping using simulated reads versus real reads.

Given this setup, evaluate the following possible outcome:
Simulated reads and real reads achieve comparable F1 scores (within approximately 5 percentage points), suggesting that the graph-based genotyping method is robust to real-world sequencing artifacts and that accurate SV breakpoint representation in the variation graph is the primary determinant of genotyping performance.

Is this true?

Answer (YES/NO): NO